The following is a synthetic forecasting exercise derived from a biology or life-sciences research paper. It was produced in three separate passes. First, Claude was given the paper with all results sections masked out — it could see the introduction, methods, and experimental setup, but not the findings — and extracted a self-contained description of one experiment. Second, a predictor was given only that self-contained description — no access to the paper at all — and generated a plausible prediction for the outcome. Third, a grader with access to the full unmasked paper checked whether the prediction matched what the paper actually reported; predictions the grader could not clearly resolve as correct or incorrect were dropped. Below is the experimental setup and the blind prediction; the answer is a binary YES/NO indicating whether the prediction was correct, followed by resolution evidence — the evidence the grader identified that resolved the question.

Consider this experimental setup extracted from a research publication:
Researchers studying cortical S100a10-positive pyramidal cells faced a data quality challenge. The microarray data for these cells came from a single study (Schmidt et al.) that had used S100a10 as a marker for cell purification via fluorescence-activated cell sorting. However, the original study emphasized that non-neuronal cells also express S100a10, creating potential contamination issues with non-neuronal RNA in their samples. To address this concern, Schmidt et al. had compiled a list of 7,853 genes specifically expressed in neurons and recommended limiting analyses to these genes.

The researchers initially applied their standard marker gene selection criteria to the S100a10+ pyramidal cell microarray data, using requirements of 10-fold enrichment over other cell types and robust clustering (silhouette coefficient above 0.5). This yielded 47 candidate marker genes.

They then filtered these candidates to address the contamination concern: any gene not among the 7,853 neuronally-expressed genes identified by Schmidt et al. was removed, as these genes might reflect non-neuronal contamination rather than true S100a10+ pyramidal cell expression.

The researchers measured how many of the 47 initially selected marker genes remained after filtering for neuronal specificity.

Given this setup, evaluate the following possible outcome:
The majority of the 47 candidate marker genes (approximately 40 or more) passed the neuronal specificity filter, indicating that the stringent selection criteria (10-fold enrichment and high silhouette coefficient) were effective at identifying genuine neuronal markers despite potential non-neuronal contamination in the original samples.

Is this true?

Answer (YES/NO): NO